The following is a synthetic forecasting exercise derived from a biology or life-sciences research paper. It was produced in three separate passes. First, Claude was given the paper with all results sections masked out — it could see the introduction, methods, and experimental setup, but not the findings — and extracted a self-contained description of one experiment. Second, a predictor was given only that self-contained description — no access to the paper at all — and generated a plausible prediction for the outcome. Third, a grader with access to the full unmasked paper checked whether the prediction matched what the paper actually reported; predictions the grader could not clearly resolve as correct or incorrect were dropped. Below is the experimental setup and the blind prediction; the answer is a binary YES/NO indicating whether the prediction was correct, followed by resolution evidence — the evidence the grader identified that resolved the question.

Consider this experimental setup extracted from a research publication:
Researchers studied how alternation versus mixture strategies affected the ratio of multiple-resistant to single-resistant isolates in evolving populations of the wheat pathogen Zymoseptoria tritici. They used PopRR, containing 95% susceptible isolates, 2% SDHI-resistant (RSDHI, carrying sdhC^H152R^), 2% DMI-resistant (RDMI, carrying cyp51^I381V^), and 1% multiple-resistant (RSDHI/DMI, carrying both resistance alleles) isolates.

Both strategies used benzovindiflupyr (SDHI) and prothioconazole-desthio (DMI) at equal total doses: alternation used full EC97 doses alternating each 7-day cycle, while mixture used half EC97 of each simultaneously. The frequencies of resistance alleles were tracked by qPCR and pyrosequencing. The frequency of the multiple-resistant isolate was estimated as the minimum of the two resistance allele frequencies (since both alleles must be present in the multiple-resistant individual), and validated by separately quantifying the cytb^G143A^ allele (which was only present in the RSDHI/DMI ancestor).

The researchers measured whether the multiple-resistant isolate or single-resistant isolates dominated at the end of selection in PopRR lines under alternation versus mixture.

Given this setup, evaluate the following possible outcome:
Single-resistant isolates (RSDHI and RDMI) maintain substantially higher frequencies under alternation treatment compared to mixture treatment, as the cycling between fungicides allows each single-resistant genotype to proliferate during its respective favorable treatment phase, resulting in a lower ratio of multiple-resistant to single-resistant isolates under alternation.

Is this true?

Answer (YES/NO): NO